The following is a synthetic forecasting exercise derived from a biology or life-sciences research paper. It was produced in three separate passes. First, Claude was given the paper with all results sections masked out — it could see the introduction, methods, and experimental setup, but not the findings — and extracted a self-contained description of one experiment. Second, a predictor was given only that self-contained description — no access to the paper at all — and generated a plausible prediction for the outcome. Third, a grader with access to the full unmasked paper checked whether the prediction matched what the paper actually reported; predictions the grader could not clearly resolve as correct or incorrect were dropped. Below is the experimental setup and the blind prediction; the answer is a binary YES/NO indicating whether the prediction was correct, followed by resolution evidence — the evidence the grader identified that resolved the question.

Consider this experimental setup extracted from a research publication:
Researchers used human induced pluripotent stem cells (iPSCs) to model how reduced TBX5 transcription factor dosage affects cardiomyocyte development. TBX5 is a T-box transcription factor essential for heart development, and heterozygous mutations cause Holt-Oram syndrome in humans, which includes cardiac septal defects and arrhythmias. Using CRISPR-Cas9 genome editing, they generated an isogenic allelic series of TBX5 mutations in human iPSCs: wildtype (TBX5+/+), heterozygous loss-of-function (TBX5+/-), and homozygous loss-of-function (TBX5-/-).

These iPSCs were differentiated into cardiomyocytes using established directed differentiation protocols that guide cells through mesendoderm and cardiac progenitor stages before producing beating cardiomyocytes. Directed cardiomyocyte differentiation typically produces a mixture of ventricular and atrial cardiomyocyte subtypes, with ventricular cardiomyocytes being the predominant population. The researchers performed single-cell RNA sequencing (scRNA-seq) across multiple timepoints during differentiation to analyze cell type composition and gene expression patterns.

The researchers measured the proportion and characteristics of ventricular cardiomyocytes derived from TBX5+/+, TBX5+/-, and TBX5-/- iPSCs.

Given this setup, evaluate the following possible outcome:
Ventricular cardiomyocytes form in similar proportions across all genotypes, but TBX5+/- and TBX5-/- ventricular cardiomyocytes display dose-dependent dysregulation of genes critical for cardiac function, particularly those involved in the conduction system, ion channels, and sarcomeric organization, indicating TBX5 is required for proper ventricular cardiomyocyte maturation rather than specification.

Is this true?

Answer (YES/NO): NO